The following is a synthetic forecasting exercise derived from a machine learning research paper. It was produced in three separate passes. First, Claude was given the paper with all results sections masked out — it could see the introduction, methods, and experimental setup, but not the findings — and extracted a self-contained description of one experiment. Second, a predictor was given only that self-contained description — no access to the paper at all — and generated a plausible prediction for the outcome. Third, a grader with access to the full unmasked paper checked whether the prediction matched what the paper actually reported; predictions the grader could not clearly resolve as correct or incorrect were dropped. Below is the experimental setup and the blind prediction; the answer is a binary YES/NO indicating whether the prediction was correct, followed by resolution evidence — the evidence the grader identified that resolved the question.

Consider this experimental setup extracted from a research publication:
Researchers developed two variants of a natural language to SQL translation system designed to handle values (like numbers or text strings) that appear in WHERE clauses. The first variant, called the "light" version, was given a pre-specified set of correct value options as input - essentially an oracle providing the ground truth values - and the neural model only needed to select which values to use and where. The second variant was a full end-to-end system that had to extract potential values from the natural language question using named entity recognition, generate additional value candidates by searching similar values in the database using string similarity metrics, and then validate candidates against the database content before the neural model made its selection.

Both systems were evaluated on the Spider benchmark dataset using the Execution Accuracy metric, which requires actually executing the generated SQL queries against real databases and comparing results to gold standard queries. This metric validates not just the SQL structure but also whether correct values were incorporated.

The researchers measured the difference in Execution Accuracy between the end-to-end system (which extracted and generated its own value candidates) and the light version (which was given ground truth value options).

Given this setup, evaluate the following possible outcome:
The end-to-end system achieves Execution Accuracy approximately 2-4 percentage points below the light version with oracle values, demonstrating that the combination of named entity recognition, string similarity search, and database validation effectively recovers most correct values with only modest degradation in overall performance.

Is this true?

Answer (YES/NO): YES